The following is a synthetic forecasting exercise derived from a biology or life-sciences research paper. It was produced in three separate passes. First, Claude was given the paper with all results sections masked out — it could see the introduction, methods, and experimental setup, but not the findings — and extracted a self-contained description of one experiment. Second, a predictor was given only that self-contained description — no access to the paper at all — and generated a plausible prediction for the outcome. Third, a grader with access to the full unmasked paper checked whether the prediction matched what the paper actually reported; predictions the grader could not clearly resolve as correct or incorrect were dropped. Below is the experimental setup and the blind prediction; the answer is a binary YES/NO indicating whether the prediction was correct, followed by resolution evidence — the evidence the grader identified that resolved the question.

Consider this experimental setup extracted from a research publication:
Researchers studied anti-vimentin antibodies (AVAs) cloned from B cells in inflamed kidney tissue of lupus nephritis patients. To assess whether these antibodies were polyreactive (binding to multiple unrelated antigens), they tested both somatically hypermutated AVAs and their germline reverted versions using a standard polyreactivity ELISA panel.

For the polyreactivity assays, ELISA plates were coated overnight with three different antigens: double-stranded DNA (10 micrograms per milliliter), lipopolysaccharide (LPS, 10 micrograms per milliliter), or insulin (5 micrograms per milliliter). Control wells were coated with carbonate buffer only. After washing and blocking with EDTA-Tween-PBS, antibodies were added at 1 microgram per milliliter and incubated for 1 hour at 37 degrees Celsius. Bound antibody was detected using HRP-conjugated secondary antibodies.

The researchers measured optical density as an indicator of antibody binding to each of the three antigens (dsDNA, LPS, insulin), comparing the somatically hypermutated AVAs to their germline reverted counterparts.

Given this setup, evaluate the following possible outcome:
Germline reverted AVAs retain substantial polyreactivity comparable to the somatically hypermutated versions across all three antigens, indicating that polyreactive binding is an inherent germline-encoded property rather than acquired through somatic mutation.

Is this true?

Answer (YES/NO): NO